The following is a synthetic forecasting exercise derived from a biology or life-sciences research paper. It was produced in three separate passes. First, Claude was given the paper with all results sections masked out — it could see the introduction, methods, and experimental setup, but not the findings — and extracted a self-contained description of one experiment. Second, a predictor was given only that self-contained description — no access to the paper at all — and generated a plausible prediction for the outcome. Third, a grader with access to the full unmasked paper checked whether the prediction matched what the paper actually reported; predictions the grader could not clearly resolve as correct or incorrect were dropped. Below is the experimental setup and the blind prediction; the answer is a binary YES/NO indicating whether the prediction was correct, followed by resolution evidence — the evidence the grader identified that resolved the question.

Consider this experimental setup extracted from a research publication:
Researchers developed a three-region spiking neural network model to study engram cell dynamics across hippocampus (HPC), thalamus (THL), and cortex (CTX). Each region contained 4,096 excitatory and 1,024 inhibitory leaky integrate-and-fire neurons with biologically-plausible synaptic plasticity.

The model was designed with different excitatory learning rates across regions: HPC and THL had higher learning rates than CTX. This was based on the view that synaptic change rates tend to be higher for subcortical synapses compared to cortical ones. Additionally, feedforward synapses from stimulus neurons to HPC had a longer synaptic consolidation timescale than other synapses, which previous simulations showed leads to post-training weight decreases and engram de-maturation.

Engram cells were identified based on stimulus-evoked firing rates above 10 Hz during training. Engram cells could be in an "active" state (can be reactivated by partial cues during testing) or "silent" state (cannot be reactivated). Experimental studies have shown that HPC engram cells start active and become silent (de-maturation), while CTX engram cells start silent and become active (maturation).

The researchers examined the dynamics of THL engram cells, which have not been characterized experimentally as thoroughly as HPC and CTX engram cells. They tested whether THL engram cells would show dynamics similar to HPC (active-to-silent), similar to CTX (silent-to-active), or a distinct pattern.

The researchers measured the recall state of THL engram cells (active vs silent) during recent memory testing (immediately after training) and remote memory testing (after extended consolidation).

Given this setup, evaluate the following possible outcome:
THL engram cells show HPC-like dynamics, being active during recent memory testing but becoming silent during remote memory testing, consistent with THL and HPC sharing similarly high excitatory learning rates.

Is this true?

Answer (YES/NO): NO